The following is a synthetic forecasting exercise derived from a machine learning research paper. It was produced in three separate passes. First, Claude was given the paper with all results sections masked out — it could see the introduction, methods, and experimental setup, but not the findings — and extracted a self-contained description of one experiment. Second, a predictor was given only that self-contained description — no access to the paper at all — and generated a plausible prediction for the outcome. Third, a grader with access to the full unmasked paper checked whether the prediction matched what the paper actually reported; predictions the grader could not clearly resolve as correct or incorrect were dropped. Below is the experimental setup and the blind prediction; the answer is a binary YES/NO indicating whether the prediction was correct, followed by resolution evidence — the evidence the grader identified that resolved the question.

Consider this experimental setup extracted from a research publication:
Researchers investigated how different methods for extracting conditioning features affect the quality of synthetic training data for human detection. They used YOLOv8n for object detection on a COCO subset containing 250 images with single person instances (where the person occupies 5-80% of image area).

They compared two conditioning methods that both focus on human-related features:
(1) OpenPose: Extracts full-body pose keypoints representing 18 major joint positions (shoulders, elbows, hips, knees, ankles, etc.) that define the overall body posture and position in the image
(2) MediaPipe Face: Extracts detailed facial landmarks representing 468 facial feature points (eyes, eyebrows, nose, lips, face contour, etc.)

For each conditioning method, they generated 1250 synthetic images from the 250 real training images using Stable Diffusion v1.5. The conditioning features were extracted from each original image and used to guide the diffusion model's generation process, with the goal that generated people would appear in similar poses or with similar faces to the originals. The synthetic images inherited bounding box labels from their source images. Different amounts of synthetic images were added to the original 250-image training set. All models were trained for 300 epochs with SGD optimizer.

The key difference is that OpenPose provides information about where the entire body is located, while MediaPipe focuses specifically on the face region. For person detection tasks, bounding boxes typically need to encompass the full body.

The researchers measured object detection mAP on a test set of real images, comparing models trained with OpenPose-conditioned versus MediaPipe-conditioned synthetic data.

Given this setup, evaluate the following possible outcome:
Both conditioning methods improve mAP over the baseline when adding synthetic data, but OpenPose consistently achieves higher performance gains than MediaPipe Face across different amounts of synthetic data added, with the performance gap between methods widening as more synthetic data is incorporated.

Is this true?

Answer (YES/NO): NO